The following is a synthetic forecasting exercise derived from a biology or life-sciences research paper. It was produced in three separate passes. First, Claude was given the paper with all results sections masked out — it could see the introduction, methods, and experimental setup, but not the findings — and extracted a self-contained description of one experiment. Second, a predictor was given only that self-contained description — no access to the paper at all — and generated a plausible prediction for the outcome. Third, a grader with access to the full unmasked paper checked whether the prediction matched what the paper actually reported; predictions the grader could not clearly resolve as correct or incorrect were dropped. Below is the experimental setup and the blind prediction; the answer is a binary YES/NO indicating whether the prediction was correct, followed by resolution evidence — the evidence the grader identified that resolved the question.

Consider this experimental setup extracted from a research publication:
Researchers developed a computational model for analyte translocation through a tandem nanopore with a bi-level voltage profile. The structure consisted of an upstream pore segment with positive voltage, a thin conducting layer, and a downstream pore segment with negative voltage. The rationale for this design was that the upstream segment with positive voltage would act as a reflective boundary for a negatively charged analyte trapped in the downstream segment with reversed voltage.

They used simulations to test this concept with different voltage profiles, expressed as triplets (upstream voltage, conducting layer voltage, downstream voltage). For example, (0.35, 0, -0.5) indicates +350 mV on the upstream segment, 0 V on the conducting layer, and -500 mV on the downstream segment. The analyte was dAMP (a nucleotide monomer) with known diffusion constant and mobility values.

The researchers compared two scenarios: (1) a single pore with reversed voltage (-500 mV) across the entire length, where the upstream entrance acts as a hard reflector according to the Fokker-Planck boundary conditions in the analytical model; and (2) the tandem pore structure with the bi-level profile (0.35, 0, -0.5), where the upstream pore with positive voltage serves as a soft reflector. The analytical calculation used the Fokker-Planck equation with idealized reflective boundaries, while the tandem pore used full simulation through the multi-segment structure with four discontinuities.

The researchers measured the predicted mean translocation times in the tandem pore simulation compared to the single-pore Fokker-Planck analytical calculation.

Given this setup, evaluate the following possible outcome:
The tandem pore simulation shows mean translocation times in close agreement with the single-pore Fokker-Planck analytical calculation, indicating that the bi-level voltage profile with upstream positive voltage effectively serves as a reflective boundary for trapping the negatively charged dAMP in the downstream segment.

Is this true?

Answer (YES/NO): NO